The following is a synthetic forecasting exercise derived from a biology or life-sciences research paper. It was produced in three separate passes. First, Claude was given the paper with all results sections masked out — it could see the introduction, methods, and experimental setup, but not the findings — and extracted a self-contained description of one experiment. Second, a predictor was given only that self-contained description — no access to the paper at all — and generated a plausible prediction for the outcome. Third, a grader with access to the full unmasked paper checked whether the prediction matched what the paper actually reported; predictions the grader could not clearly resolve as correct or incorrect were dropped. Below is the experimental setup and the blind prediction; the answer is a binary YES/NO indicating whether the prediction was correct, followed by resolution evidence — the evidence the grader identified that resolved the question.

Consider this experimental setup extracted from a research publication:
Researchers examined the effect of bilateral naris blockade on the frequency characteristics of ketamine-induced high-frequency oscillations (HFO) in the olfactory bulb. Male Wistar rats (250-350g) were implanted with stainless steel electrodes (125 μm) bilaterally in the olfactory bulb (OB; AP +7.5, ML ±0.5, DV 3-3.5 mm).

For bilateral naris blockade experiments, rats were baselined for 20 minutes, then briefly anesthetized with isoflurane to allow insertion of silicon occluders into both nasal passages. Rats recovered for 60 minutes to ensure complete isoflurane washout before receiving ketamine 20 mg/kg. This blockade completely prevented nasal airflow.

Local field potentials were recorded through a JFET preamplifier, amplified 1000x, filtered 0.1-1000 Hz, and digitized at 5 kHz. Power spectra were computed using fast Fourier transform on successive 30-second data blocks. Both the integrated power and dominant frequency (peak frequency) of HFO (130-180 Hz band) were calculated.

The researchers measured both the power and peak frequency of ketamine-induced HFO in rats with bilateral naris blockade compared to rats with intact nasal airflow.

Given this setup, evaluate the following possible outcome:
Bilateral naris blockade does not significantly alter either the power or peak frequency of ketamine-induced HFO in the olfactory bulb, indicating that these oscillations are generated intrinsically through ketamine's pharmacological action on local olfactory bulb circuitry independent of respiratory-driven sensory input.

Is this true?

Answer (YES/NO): NO